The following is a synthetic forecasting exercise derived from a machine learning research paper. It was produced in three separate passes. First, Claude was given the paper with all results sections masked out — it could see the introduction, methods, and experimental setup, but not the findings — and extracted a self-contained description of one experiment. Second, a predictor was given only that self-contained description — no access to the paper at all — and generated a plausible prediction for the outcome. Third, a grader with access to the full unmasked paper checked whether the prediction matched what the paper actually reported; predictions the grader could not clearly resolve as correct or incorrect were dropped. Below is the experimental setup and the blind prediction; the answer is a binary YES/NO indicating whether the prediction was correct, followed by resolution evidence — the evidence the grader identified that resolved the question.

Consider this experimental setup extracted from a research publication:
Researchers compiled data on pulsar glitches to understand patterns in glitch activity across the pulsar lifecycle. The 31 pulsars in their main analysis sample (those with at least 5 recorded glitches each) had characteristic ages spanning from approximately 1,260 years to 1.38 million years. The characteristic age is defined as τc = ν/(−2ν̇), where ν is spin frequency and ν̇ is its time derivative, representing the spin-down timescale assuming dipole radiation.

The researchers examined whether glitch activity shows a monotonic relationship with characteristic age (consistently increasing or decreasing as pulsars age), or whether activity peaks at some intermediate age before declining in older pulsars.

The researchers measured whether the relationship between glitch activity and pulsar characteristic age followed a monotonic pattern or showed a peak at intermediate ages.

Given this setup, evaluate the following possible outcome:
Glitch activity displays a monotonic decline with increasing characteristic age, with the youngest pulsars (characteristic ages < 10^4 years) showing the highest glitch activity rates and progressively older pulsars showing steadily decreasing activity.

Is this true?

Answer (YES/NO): NO